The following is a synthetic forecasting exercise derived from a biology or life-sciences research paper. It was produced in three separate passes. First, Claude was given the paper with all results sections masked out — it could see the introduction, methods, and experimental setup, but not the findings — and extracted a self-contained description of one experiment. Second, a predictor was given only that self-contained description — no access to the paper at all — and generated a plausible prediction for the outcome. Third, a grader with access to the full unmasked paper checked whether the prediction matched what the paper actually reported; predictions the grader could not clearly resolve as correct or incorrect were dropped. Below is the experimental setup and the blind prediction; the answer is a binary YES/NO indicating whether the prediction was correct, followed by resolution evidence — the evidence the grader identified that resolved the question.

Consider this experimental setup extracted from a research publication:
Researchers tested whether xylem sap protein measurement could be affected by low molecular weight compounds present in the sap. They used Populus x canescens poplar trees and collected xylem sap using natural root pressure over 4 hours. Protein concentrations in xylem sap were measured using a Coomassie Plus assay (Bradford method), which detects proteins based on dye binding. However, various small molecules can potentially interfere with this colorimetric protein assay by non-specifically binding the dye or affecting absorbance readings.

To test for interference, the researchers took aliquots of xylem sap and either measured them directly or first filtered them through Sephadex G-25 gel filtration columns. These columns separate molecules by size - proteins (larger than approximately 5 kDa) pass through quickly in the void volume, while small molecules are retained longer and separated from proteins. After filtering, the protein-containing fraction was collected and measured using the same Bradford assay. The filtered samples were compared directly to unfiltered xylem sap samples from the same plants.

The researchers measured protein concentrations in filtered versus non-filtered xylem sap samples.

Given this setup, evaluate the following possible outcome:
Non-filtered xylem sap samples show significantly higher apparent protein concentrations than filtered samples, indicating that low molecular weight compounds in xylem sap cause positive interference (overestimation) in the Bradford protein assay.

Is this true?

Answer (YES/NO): NO